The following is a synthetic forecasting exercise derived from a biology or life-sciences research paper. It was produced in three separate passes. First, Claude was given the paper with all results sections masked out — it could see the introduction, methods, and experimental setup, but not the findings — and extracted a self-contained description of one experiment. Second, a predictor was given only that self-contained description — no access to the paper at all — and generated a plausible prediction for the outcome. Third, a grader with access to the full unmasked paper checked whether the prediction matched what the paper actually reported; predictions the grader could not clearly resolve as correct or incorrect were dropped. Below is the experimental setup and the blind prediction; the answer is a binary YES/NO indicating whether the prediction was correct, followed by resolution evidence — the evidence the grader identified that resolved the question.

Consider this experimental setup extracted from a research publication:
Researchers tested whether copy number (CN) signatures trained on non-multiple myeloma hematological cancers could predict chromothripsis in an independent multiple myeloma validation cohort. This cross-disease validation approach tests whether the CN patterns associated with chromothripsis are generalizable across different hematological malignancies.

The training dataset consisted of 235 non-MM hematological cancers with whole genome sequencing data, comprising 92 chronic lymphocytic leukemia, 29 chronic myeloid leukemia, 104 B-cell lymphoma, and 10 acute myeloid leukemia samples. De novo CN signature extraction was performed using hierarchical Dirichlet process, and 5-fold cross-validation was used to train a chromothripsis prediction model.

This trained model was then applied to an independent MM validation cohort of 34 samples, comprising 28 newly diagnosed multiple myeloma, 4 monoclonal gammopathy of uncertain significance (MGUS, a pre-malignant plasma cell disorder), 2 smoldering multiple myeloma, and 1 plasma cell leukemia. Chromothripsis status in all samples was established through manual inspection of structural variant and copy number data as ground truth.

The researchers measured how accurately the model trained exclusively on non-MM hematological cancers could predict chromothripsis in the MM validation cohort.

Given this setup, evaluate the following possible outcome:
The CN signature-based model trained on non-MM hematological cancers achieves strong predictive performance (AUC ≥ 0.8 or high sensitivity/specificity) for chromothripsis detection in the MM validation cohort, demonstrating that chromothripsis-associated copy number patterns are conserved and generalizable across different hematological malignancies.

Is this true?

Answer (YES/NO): YES